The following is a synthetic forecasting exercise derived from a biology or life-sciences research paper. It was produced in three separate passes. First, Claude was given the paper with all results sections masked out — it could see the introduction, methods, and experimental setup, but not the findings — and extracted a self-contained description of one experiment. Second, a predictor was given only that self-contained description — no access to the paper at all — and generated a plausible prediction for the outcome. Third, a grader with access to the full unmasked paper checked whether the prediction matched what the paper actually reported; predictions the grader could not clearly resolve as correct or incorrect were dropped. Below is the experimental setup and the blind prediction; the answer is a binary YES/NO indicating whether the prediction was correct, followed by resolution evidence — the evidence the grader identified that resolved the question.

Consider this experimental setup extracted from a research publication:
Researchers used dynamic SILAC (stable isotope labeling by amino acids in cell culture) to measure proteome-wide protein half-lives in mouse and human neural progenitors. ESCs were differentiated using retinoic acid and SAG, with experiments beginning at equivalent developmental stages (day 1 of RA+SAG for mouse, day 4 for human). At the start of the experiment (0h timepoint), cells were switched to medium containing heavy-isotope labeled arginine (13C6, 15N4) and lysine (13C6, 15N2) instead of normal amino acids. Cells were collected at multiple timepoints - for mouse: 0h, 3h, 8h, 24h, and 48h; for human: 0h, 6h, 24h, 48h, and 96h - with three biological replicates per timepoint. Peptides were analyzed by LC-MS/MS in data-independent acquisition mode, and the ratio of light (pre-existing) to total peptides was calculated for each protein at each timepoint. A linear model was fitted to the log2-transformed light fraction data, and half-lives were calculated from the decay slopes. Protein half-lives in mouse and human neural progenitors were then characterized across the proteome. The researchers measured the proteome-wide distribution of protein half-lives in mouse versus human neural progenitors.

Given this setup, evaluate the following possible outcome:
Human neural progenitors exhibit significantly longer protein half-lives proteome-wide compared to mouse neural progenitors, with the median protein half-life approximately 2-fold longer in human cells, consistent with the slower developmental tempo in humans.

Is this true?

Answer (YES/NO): NO